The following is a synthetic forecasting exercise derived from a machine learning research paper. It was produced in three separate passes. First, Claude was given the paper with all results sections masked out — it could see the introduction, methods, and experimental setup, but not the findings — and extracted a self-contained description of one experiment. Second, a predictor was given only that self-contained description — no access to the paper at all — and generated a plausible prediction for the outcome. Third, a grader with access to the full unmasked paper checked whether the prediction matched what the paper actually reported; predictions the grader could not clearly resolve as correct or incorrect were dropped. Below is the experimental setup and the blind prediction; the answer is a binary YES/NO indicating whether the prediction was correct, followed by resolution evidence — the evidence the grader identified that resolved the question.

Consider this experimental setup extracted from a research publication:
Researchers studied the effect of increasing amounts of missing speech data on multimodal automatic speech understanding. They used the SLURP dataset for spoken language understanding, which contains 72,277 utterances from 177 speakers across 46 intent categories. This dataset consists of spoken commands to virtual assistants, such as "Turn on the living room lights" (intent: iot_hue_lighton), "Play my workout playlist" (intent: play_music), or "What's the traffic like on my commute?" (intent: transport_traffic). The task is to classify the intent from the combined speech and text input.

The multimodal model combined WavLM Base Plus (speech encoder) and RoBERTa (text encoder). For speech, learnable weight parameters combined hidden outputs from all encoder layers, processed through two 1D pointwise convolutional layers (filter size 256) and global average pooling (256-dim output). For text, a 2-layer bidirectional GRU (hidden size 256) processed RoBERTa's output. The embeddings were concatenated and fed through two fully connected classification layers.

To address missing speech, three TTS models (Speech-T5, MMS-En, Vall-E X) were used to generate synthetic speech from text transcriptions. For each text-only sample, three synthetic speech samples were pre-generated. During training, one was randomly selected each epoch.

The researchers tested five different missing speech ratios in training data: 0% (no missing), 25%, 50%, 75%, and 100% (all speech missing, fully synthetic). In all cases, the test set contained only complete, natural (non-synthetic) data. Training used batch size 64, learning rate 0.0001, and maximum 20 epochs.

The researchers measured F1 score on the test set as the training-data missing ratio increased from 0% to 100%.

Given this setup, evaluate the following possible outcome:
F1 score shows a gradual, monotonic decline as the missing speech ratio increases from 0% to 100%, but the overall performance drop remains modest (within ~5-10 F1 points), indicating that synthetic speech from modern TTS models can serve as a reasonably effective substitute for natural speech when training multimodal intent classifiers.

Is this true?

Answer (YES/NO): NO